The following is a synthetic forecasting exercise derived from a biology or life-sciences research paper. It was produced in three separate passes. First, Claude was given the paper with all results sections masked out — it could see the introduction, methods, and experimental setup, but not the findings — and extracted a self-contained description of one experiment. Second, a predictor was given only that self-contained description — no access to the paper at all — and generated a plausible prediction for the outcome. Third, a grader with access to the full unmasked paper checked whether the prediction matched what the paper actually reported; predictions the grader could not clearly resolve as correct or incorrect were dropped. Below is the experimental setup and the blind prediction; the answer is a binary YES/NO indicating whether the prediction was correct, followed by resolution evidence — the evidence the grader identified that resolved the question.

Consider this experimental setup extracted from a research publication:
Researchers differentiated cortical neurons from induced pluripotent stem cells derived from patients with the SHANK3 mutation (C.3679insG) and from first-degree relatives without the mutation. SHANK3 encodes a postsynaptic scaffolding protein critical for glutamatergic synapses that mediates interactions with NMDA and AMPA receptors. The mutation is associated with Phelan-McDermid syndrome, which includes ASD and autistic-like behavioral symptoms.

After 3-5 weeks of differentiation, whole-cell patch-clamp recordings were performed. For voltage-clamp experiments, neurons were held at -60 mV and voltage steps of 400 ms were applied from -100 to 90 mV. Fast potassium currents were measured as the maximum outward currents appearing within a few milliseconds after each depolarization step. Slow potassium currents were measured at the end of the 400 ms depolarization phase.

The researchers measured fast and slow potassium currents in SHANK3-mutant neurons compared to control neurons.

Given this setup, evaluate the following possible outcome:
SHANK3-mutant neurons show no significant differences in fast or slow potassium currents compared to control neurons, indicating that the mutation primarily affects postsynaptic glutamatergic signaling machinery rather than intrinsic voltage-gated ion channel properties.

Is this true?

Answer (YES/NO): NO